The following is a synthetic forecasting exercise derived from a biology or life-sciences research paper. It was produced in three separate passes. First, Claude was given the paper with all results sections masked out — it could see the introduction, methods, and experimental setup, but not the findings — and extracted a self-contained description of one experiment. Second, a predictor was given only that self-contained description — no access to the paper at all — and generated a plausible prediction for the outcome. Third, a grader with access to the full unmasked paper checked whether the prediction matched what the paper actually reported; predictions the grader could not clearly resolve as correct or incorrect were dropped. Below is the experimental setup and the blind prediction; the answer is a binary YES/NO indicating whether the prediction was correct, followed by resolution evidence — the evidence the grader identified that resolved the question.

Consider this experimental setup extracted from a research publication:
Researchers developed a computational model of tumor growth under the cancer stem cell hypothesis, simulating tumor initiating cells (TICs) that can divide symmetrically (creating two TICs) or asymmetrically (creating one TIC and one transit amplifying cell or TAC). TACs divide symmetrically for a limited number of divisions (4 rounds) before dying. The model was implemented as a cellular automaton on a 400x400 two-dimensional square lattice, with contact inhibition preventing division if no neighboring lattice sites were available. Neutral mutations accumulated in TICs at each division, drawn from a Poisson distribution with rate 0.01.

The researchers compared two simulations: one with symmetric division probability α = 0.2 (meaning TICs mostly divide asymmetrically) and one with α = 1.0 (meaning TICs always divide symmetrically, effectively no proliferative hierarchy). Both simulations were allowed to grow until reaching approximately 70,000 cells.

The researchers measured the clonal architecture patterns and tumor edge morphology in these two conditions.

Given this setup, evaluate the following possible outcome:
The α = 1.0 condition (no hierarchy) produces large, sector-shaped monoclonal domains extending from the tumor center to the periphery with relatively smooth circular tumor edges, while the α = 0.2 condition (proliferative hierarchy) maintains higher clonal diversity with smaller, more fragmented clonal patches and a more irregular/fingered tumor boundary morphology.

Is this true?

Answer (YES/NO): YES